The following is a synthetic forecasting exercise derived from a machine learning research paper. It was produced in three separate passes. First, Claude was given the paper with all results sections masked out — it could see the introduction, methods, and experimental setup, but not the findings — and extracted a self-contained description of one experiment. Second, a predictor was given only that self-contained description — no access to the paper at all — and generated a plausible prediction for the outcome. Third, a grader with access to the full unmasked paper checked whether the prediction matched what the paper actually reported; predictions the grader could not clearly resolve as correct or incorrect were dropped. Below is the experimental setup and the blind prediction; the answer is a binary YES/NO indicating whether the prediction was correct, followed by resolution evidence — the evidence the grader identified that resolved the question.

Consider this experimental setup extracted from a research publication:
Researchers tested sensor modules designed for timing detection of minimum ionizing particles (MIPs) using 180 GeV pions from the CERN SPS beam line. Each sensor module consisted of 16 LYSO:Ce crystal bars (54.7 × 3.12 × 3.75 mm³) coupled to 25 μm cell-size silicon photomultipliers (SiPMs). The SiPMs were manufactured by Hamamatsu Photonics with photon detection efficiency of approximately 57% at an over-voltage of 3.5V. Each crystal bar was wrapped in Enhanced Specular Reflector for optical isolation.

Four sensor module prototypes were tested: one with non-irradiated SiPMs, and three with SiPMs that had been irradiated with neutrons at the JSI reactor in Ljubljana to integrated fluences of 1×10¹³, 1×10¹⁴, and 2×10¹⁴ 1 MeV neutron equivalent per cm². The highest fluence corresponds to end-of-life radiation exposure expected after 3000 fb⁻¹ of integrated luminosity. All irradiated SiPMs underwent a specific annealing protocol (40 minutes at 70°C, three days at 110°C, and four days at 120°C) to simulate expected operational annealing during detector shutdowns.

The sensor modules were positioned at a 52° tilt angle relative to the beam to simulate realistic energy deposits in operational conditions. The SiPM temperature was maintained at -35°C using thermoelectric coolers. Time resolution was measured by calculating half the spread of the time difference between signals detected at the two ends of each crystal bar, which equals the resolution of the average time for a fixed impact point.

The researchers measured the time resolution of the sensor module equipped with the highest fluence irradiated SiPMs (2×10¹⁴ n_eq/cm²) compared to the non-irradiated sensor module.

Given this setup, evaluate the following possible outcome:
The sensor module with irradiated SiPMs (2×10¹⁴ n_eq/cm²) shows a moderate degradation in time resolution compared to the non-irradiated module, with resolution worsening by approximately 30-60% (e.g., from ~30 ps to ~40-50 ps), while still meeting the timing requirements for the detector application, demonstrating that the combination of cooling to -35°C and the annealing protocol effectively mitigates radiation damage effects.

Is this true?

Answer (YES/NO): NO